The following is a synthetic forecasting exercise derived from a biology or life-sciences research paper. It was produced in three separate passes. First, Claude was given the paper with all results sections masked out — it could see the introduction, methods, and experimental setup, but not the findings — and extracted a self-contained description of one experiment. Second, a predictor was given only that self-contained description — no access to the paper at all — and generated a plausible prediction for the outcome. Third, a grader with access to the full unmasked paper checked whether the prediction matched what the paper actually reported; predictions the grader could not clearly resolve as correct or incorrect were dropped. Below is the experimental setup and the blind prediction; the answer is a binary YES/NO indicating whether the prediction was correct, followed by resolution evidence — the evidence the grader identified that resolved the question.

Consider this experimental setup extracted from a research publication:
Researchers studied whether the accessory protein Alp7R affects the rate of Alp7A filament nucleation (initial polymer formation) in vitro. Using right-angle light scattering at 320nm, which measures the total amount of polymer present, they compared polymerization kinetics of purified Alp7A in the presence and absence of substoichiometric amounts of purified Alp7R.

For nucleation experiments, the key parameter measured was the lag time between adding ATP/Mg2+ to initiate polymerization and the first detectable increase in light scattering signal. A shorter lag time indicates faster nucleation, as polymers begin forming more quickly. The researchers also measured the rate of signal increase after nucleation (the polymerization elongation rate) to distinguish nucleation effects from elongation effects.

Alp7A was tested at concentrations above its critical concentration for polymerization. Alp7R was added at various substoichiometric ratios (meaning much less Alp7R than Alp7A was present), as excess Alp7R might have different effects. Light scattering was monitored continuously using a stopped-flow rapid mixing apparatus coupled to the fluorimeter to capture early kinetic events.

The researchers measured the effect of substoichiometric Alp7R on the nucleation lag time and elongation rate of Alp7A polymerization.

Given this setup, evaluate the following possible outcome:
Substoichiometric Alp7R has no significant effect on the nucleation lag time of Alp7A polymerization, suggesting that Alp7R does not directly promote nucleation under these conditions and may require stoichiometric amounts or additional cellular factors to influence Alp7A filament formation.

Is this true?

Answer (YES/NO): NO